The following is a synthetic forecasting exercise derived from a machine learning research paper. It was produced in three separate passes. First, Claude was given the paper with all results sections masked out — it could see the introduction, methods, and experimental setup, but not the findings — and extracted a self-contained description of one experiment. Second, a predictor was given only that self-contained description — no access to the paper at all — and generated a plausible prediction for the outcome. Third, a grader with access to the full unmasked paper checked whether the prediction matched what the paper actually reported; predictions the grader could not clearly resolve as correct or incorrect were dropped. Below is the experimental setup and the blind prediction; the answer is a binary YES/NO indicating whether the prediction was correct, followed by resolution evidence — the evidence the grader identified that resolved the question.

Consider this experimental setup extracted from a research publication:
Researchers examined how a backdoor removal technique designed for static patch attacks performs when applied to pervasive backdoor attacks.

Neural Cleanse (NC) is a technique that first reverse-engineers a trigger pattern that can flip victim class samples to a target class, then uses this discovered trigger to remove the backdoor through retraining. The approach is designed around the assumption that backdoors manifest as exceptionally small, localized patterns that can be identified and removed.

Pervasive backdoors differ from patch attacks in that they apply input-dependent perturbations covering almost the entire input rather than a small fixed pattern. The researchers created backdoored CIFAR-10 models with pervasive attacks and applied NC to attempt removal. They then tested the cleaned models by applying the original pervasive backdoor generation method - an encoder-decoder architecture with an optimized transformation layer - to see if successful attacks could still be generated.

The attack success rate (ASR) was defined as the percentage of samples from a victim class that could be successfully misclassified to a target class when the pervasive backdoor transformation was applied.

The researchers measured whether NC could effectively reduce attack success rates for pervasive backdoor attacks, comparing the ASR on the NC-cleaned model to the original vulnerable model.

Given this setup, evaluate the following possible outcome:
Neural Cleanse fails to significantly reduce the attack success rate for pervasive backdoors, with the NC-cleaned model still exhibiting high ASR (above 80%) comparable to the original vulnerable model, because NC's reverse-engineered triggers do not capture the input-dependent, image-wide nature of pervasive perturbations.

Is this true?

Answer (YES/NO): NO